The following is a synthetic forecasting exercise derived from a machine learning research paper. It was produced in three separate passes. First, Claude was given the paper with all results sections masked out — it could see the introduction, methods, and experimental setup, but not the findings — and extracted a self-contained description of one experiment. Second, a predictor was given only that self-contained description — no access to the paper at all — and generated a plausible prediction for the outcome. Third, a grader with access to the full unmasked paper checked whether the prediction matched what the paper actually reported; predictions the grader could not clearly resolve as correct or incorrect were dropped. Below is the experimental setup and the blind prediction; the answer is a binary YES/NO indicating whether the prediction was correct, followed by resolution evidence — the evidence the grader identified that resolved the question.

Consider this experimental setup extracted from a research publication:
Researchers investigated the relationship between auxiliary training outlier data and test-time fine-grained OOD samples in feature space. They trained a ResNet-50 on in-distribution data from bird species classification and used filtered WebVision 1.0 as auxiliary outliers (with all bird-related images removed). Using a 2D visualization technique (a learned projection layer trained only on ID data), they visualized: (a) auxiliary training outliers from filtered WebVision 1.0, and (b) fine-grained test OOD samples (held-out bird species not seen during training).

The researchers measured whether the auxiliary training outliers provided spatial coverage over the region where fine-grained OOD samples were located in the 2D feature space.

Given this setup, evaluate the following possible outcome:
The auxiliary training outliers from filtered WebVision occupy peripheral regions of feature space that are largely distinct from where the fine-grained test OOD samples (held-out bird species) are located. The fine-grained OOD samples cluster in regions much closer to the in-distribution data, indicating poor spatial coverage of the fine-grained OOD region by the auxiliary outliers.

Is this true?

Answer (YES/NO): YES